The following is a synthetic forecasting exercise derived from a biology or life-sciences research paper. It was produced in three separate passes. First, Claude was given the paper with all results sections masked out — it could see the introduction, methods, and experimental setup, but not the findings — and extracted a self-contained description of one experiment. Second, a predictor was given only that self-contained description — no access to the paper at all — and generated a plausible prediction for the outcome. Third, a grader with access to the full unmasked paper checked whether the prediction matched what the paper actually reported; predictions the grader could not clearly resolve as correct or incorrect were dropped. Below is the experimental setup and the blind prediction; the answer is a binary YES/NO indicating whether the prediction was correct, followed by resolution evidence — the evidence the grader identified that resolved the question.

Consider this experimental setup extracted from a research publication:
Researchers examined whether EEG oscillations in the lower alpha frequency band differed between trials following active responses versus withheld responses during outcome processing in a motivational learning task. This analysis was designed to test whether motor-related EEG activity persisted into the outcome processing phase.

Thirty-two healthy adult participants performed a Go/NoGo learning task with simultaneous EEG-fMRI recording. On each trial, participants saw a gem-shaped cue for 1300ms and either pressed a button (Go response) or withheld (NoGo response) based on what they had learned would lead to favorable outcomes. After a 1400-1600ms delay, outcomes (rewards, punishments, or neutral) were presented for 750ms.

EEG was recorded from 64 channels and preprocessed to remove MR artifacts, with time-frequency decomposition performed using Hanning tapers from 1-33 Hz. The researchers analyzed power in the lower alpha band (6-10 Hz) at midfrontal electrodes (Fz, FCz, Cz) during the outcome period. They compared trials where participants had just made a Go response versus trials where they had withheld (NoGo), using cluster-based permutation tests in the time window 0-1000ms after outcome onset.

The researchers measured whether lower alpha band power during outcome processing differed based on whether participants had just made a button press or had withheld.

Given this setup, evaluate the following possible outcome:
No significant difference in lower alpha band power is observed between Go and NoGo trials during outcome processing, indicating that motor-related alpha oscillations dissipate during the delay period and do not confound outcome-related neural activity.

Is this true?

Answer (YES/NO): NO